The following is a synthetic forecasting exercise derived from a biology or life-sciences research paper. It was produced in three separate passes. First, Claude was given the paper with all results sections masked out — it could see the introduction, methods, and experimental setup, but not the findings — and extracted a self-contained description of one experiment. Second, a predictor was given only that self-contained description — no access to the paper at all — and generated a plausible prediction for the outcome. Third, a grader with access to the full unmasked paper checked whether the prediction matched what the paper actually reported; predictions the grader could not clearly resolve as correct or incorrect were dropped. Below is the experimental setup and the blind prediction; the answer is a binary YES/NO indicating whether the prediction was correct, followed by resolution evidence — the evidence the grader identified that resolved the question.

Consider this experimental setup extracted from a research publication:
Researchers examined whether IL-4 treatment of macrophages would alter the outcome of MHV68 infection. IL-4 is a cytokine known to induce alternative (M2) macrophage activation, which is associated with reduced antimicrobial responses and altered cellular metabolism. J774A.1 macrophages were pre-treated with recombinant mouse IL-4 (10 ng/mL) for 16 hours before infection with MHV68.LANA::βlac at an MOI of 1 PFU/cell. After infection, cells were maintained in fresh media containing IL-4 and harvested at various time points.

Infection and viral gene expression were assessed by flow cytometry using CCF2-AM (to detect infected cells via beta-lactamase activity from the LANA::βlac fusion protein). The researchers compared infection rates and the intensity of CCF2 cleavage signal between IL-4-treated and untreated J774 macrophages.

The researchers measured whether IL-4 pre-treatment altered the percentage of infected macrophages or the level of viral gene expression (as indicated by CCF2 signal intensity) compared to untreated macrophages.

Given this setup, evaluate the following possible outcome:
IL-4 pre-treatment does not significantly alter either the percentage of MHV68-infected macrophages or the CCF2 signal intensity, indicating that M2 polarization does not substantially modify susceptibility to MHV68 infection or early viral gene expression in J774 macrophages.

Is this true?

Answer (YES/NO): NO